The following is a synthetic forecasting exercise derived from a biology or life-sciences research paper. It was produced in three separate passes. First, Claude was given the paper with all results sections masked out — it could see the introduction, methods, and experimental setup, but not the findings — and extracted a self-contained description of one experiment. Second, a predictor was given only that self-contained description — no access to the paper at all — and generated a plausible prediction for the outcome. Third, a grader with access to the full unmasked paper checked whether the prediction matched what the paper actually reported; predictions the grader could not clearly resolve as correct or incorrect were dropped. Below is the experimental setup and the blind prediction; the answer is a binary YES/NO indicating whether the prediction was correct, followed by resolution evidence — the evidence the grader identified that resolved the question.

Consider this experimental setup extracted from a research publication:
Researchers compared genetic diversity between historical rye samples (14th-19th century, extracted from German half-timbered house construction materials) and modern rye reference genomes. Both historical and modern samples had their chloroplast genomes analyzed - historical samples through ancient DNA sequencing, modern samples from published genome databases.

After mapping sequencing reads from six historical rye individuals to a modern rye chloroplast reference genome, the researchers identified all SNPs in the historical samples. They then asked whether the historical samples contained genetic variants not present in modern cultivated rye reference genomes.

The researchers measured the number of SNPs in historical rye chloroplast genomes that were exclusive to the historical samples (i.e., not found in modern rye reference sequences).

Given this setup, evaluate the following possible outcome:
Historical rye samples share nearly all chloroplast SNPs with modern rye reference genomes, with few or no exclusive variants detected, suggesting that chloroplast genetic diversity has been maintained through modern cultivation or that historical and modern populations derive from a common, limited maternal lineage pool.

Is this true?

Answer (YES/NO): NO